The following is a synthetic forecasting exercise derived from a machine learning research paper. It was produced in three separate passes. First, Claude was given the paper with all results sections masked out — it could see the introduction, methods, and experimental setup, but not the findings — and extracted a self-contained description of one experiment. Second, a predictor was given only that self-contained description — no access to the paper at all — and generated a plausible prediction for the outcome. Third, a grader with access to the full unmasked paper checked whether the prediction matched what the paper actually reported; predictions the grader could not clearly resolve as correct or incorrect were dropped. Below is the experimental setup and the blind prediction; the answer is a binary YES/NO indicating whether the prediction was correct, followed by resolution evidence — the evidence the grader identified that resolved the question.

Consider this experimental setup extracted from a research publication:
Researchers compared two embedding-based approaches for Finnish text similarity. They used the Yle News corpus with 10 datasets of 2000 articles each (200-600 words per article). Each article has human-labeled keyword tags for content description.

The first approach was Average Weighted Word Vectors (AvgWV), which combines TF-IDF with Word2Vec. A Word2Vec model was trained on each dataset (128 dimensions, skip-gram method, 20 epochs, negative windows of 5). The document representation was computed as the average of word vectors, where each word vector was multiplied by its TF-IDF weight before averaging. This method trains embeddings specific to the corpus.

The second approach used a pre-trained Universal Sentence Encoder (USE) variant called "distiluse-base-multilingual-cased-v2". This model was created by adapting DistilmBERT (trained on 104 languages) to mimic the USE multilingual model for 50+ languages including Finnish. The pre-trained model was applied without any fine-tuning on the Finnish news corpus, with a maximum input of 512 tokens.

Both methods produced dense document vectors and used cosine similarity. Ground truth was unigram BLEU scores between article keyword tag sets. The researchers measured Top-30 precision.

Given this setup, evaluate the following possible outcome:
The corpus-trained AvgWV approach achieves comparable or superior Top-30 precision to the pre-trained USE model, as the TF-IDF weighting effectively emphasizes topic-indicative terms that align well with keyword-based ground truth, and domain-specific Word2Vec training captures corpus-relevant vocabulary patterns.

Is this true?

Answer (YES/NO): NO